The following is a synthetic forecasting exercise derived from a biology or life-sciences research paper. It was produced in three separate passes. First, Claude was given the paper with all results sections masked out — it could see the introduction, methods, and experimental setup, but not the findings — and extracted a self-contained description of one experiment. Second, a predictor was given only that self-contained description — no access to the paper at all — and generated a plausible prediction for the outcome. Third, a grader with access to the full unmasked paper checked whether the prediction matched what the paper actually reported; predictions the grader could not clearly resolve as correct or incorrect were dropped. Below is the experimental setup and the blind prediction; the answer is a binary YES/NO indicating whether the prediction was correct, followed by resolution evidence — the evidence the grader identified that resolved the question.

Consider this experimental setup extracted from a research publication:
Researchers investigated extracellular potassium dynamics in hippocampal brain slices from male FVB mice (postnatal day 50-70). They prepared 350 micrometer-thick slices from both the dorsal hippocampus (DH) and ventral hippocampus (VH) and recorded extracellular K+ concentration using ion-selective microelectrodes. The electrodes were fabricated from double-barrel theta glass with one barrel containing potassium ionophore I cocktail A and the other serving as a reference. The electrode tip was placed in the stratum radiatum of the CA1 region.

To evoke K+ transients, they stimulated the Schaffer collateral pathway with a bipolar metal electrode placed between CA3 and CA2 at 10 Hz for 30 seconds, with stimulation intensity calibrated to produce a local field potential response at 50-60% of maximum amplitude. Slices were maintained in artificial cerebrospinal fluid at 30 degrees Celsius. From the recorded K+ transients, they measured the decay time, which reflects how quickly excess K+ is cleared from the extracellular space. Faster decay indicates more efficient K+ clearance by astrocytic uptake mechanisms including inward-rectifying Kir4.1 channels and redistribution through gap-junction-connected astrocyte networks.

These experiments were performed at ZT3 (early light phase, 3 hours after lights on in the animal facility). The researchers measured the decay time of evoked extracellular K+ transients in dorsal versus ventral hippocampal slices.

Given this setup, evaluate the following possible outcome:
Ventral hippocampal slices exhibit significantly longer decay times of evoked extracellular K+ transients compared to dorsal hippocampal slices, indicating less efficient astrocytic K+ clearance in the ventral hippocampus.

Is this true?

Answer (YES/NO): NO